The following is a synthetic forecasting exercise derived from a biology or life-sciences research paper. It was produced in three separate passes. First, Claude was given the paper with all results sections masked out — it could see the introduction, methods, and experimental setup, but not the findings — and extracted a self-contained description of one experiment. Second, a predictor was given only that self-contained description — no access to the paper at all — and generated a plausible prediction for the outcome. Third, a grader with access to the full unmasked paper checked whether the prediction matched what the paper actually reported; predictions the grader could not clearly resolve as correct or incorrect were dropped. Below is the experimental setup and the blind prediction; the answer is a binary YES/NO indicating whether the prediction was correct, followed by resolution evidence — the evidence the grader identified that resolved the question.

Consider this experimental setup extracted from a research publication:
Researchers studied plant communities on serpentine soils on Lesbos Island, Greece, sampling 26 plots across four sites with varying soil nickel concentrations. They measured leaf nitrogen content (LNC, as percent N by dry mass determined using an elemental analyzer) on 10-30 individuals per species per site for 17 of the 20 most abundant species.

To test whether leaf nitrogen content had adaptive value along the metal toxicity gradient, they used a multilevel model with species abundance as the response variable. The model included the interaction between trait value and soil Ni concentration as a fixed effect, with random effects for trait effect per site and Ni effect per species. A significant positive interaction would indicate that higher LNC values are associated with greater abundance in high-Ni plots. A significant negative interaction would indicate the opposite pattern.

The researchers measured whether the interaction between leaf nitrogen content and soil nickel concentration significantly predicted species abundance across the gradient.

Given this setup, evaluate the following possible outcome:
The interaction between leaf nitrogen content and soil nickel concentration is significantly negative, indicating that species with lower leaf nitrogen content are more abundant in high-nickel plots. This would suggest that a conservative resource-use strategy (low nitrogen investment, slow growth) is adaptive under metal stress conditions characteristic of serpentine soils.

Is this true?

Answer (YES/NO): NO